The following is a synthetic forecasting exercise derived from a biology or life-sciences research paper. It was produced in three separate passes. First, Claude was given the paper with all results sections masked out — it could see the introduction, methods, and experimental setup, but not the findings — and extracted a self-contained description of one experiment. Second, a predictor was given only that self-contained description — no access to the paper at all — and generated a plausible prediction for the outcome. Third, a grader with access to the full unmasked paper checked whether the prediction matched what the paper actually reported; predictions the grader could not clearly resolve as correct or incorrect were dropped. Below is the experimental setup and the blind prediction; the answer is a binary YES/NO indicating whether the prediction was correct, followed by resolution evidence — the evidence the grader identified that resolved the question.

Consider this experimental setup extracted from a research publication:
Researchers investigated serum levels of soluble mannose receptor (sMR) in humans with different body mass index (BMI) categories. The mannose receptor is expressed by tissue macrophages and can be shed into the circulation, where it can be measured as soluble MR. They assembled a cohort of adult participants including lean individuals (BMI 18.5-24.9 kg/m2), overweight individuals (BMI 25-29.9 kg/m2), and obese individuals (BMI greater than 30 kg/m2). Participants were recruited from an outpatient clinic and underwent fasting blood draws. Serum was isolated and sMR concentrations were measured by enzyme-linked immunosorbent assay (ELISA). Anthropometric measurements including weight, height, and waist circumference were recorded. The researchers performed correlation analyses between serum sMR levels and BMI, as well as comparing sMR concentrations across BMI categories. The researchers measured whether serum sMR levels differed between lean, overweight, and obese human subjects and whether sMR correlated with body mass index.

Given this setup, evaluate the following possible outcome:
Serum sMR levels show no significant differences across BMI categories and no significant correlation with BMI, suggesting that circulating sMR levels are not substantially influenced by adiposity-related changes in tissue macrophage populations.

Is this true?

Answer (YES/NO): NO